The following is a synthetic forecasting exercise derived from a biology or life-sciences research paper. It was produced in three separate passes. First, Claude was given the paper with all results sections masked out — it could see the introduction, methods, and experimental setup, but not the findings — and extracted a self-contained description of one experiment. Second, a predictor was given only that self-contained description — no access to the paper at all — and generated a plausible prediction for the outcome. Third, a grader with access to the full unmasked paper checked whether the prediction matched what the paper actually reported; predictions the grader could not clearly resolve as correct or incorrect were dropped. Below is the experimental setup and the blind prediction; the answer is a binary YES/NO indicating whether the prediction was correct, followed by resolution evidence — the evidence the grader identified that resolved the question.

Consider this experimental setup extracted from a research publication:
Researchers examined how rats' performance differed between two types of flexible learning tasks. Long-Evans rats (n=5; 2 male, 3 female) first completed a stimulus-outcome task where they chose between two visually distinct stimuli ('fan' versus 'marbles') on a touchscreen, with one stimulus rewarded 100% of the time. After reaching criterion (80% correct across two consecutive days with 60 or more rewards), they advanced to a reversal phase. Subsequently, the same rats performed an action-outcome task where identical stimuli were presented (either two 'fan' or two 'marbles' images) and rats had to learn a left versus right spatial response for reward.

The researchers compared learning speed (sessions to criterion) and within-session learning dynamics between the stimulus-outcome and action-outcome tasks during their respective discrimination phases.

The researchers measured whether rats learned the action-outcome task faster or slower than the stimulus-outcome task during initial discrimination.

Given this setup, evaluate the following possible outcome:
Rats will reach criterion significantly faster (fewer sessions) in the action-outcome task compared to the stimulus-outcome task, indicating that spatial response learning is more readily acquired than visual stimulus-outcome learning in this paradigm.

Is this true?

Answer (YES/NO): YES